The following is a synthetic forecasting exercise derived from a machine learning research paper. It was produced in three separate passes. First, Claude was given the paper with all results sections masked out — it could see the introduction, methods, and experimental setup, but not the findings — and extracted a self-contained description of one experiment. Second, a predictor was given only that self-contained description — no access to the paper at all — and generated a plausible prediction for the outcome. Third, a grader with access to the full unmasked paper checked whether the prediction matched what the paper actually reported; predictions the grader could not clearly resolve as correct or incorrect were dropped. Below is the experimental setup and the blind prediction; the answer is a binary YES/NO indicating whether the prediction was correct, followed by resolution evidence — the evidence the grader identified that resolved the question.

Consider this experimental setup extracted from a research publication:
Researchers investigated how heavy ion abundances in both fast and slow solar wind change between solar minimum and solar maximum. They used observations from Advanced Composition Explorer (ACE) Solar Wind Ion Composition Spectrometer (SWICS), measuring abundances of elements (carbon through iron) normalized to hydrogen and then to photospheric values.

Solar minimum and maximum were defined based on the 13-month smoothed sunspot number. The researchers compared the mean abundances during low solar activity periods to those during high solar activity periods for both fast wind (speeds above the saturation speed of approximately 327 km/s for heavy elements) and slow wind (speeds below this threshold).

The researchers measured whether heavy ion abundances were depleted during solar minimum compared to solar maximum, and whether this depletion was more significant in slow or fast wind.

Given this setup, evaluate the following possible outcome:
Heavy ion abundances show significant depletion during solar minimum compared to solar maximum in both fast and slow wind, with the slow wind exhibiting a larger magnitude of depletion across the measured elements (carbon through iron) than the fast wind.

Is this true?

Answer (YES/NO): NO